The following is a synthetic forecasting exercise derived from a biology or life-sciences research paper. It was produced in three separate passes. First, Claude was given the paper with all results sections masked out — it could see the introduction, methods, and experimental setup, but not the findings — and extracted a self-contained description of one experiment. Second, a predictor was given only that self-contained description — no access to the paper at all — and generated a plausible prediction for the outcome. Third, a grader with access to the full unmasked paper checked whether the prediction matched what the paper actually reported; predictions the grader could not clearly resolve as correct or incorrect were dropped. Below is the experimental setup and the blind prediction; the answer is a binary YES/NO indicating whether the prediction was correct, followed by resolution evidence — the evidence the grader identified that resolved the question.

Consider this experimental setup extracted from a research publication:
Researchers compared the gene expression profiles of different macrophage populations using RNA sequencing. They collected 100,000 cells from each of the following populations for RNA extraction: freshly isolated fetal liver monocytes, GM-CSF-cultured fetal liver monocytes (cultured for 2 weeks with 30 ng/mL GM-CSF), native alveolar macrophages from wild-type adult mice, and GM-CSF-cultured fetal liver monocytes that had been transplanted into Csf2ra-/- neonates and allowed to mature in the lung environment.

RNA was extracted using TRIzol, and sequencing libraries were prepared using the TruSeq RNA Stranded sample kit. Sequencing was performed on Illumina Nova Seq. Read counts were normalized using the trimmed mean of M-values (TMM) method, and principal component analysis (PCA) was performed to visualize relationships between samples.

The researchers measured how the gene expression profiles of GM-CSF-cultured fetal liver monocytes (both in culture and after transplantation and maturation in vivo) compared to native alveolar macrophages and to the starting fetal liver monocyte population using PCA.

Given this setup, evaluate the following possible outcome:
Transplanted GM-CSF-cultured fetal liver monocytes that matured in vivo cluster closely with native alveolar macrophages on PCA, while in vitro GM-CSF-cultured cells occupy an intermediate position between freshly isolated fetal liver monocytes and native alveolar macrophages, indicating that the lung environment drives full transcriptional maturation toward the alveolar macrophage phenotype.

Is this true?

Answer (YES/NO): YES